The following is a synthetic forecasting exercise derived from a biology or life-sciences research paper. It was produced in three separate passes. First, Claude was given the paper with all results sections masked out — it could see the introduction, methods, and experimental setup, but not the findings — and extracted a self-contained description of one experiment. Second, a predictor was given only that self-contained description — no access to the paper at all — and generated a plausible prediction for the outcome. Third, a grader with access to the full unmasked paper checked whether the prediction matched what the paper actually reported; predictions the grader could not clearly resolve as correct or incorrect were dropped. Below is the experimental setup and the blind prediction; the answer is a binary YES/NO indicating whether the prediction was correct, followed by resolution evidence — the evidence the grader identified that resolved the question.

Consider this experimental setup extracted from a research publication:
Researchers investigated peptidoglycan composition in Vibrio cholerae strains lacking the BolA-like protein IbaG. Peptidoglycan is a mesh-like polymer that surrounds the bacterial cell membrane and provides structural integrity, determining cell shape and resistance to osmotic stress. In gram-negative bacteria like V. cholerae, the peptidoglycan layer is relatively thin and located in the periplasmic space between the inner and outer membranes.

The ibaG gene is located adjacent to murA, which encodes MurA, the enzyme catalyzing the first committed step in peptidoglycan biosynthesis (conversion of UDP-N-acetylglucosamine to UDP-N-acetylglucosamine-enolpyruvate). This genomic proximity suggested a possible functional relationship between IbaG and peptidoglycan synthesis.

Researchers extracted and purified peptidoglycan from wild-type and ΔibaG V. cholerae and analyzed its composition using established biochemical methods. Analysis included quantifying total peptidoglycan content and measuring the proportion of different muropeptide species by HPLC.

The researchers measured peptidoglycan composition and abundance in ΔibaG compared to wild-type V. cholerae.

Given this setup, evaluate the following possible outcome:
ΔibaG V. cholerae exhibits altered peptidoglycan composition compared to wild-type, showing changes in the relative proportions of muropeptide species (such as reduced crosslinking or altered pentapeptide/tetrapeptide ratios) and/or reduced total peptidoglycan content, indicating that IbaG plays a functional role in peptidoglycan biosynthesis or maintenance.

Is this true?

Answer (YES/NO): YES